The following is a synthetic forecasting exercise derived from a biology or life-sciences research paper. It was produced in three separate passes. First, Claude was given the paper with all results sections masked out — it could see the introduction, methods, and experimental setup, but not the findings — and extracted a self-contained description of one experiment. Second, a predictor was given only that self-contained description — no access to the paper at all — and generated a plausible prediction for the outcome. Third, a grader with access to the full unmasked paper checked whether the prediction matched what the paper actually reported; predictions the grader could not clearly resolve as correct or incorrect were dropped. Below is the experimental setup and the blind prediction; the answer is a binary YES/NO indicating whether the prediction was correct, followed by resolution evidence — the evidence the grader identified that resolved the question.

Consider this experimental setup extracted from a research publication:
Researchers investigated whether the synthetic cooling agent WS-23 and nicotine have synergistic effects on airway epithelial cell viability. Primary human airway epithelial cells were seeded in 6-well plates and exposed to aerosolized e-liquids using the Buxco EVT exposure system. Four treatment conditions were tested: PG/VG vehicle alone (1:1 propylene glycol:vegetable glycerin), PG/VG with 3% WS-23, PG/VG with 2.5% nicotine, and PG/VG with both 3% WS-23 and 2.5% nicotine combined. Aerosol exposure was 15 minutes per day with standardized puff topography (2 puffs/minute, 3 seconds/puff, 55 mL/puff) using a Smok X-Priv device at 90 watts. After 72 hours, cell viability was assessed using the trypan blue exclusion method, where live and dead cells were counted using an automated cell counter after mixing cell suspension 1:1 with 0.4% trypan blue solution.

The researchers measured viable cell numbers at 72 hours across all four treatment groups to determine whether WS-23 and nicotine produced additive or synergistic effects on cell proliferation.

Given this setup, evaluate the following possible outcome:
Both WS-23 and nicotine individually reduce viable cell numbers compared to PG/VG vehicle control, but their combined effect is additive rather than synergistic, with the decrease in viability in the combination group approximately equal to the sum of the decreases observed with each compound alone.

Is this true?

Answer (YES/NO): NO